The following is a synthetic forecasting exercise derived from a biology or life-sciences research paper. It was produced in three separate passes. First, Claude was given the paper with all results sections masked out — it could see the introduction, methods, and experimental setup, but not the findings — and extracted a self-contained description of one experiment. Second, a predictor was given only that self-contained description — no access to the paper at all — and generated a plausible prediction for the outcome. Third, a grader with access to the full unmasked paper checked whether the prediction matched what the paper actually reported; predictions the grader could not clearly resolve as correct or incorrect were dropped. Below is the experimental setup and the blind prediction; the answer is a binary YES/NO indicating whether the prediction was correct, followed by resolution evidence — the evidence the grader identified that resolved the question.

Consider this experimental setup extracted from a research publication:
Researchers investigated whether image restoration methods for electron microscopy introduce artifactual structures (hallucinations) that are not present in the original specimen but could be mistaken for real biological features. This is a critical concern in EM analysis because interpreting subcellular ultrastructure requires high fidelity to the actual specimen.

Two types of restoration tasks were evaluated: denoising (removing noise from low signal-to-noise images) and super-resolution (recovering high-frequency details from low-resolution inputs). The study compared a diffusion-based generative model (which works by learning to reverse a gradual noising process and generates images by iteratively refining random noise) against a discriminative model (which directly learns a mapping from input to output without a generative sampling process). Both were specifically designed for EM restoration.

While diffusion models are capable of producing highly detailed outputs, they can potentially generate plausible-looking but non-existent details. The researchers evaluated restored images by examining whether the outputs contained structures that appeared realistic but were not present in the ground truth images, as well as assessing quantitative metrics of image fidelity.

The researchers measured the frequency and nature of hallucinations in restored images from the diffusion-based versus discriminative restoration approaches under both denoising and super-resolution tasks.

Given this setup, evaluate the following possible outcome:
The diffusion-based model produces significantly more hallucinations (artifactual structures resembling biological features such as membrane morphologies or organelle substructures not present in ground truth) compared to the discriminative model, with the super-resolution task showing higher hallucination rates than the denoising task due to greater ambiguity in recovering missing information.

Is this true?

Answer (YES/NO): NO